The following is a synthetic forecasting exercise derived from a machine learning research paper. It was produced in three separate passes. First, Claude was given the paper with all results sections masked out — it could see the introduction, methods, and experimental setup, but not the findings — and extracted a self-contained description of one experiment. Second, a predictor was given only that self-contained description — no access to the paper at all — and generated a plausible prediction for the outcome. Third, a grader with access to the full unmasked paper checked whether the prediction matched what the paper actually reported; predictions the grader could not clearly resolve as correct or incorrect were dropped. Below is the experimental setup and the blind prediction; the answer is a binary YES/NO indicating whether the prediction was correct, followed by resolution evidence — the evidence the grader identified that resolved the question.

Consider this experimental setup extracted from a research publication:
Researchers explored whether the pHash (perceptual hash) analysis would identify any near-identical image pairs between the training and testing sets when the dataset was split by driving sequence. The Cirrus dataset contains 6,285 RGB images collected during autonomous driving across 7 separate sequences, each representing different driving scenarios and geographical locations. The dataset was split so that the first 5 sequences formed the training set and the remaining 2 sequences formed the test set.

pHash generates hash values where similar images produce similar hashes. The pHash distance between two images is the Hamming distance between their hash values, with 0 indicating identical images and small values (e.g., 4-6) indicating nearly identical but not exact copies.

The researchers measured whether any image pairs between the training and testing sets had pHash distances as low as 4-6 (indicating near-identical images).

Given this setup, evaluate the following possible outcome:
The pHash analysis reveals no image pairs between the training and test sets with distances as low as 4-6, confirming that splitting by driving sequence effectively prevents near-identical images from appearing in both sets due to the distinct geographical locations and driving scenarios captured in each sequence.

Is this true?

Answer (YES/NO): NO